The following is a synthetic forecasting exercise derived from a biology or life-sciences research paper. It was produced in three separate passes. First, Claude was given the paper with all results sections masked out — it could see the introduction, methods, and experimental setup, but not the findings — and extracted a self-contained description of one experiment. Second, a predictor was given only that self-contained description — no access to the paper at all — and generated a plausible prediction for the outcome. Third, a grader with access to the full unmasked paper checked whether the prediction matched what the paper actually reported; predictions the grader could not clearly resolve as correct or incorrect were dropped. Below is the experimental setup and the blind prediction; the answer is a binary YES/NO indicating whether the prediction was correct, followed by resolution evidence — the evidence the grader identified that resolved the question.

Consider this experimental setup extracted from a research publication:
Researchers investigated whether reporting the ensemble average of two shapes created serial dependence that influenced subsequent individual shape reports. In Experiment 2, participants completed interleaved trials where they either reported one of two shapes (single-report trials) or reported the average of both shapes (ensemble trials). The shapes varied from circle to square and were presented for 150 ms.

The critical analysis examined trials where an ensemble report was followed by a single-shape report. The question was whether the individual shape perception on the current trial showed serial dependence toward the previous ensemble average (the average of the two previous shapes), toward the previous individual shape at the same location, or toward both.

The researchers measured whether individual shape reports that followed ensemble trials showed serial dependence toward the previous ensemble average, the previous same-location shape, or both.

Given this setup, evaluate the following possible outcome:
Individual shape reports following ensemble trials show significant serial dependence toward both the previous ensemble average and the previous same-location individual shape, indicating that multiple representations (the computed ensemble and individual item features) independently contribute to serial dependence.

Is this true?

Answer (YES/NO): NO